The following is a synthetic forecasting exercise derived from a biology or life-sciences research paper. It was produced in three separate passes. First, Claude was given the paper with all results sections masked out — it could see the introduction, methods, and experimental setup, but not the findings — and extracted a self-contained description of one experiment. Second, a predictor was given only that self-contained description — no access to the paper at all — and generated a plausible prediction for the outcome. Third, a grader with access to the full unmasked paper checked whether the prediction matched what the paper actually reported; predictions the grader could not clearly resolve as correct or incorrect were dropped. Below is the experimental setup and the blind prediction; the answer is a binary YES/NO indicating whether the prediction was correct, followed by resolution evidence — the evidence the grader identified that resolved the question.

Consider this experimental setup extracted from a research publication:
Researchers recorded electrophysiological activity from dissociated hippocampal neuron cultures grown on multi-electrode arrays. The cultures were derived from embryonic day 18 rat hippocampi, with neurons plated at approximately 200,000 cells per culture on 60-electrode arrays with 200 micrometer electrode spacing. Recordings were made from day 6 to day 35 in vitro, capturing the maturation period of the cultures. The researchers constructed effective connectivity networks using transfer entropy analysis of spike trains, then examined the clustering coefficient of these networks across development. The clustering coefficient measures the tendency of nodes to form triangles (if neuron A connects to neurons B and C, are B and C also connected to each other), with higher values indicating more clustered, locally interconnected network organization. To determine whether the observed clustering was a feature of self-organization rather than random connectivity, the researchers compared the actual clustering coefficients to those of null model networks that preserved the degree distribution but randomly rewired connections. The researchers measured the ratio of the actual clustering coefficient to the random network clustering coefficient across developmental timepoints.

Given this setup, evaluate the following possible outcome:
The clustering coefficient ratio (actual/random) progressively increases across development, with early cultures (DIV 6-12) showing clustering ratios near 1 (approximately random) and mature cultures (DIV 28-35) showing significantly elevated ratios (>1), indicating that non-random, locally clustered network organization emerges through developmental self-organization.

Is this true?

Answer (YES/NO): NO